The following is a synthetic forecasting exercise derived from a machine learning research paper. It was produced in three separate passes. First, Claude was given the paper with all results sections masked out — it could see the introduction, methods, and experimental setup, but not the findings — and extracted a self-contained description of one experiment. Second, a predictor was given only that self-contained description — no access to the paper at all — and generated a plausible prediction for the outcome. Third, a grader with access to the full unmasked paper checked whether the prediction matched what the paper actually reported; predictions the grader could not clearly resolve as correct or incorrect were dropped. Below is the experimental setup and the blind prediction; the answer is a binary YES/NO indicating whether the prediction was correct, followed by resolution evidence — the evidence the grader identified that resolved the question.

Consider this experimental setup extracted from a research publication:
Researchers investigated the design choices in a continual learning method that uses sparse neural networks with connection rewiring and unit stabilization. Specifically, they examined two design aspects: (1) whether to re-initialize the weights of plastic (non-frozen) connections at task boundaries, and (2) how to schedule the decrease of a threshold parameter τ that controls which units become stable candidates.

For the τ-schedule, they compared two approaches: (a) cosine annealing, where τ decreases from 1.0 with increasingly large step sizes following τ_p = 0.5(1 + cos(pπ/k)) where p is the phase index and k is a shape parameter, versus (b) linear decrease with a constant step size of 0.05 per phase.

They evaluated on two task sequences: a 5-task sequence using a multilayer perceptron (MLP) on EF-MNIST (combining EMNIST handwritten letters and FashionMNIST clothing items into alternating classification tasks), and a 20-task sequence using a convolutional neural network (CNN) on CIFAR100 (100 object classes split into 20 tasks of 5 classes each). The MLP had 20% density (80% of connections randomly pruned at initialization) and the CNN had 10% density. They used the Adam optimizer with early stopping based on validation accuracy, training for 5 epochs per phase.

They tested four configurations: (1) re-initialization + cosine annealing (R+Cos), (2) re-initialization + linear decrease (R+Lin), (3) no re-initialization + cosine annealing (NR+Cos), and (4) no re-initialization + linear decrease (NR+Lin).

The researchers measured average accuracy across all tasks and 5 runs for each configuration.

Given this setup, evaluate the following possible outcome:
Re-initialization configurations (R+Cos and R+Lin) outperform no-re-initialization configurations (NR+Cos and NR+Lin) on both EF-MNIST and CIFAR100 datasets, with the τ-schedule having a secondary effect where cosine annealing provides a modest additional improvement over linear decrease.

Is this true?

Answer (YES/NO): NO